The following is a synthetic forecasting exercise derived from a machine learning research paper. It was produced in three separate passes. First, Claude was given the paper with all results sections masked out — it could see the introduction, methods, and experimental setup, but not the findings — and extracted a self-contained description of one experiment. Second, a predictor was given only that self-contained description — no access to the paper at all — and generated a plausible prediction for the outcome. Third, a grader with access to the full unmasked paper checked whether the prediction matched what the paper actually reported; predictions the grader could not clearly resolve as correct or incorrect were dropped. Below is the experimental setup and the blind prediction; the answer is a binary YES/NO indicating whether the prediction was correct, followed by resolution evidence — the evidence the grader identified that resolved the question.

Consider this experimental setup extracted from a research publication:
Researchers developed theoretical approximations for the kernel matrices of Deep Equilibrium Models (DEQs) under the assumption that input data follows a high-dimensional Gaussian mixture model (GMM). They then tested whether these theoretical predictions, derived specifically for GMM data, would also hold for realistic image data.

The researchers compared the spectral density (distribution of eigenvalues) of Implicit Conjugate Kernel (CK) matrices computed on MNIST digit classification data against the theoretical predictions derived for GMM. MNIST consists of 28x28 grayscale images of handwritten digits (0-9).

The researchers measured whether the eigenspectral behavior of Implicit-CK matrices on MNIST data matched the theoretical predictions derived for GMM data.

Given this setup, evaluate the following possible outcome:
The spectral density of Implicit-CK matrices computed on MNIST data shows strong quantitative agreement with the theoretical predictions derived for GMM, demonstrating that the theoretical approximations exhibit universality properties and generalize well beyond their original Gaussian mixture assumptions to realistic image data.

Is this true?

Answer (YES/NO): YES